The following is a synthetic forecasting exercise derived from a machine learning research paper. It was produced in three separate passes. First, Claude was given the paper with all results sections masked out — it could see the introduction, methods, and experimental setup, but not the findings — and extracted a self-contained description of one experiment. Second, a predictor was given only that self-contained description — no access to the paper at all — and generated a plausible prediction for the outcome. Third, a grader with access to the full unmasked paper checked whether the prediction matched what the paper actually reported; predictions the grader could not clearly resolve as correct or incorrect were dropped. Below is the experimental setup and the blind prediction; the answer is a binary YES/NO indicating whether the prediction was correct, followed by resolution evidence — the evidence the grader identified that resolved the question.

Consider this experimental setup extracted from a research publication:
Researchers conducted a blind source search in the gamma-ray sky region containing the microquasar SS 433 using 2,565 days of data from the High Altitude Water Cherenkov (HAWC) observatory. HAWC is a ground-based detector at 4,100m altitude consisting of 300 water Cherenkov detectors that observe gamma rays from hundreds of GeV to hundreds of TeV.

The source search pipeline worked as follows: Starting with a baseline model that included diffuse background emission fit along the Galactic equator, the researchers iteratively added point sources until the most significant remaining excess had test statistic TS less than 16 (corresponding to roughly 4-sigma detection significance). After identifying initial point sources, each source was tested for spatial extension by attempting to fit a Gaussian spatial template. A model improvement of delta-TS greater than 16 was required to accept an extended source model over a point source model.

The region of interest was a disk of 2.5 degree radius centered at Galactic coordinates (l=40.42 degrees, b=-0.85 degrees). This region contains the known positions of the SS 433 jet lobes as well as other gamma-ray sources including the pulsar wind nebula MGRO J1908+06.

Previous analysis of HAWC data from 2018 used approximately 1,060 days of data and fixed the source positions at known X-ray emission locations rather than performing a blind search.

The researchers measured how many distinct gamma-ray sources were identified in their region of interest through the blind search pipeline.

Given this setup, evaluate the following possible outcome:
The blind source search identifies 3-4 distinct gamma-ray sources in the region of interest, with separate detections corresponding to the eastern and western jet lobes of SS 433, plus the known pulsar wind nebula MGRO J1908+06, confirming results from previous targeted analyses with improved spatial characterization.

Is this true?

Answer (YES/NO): NO